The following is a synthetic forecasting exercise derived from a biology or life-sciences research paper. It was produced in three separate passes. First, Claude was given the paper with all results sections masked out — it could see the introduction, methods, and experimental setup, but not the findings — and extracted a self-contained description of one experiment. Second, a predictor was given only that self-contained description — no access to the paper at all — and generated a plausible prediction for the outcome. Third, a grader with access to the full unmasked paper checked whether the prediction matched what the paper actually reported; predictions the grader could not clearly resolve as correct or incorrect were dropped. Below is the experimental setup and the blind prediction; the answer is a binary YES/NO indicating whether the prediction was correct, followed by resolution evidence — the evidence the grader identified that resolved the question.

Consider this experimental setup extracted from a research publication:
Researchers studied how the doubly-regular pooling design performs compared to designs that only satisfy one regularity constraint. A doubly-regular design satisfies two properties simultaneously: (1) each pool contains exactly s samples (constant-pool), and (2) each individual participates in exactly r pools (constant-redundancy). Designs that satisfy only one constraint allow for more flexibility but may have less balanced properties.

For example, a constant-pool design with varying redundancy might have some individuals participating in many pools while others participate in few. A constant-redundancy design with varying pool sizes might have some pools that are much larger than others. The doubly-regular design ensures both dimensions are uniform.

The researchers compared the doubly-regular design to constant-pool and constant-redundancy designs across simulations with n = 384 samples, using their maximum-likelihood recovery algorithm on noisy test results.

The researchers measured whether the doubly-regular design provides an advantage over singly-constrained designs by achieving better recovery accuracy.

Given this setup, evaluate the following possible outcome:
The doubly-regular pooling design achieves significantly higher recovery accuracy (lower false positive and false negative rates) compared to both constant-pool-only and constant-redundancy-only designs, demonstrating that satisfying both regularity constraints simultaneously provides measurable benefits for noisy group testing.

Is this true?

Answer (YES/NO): NO